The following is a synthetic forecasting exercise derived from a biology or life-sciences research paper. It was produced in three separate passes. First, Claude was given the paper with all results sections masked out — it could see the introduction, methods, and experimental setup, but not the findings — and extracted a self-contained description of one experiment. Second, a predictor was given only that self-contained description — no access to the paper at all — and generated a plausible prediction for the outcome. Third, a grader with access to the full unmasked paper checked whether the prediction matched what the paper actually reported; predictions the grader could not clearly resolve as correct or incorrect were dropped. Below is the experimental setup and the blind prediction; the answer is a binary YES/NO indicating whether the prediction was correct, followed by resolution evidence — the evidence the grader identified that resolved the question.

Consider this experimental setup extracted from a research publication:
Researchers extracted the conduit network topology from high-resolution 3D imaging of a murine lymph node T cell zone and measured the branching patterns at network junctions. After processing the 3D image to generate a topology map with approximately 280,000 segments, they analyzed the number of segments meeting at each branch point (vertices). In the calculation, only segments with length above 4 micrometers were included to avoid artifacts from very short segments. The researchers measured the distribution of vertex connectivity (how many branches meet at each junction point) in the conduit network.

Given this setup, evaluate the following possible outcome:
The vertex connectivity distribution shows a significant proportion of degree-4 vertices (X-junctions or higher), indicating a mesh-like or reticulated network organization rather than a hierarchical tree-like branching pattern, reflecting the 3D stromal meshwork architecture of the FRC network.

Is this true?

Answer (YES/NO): NO